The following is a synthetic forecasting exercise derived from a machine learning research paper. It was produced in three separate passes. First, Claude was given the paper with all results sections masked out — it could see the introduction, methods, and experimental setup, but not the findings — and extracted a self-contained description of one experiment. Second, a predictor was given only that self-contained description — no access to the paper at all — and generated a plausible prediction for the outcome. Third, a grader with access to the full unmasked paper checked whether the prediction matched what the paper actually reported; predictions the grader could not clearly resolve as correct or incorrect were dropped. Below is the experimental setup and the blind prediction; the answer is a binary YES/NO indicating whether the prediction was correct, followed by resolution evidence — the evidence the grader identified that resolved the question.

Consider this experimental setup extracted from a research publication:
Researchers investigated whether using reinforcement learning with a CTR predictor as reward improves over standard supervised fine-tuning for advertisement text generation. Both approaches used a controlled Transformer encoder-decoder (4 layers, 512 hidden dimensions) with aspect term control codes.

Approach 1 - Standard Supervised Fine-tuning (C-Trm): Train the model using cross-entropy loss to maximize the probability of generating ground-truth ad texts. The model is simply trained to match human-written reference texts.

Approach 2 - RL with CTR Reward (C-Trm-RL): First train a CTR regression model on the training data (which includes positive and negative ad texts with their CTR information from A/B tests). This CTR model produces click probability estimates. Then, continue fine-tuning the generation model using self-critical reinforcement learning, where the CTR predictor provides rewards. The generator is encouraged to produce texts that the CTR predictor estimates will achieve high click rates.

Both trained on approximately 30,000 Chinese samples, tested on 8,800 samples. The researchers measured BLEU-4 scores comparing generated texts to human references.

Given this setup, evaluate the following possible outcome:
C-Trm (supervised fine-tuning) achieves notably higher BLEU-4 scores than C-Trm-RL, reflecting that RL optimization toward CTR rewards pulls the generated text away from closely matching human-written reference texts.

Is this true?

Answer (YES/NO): NO